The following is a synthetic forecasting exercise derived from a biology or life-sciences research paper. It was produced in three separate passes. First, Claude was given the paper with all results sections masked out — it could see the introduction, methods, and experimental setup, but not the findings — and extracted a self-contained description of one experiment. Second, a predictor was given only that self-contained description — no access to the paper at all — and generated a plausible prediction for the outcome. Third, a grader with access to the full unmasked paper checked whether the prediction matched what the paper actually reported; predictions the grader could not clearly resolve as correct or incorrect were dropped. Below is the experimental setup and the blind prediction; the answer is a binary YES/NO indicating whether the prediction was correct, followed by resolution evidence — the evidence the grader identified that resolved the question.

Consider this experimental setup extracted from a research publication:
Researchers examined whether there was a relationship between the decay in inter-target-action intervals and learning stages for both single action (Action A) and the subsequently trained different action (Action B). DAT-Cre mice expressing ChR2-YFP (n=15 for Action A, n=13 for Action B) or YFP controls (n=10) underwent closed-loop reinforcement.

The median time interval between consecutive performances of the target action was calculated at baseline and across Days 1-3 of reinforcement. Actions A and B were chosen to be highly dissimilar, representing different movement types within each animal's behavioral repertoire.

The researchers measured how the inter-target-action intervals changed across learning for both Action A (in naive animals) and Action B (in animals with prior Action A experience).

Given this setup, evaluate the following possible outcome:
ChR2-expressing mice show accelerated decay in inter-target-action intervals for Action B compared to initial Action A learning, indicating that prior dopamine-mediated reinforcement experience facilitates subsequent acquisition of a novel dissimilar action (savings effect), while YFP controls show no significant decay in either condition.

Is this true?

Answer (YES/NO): NO